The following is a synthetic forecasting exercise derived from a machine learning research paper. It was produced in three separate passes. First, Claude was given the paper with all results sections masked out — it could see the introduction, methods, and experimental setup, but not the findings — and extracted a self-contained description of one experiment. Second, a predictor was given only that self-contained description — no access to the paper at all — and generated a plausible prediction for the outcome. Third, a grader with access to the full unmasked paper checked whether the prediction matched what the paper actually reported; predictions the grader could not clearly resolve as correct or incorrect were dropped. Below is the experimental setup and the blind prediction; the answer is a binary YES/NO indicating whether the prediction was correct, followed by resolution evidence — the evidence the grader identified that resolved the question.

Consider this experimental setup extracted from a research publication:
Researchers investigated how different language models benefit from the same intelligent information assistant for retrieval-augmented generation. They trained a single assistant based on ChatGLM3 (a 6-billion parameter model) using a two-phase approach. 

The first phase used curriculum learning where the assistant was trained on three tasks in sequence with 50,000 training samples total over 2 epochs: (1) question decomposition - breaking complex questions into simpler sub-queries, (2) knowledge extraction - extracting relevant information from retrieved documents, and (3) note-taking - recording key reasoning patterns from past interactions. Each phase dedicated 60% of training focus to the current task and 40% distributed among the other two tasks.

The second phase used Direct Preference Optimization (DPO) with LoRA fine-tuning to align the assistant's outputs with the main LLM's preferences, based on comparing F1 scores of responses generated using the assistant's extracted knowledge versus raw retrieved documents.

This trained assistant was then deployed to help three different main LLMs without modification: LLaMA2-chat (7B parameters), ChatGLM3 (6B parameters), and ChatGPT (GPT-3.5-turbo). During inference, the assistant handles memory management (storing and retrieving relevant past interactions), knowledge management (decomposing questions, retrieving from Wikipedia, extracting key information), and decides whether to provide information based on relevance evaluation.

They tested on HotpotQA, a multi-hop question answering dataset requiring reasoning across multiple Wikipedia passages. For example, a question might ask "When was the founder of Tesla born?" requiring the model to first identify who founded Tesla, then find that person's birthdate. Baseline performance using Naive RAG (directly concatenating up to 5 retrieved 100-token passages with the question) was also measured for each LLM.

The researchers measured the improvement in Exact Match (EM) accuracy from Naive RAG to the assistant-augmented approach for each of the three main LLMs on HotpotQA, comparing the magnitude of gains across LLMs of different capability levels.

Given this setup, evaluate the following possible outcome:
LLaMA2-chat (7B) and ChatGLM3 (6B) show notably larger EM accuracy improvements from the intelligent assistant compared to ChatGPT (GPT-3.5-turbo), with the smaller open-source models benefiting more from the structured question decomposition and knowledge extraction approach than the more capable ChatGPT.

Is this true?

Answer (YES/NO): YES